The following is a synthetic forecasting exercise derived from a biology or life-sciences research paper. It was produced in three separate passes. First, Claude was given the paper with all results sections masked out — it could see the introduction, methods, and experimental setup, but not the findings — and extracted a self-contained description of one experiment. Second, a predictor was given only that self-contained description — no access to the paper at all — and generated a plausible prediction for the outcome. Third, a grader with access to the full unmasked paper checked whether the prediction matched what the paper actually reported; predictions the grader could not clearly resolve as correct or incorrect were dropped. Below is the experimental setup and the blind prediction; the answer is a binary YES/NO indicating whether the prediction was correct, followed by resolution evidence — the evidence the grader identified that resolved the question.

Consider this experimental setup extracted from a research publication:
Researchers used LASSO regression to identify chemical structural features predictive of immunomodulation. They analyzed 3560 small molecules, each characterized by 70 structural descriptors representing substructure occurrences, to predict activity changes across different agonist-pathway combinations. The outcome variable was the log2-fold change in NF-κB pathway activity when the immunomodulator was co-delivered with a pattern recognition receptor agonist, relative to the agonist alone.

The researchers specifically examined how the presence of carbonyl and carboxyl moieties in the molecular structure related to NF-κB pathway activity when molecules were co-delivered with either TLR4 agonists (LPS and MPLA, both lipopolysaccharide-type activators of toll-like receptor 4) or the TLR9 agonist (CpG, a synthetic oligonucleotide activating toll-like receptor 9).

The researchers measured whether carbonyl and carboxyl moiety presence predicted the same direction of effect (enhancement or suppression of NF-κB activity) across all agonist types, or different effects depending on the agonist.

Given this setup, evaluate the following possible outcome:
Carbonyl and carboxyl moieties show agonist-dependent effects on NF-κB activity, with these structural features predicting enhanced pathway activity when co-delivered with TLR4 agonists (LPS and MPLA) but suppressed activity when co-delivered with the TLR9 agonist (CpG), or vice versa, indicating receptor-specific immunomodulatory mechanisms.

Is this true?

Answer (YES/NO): YES